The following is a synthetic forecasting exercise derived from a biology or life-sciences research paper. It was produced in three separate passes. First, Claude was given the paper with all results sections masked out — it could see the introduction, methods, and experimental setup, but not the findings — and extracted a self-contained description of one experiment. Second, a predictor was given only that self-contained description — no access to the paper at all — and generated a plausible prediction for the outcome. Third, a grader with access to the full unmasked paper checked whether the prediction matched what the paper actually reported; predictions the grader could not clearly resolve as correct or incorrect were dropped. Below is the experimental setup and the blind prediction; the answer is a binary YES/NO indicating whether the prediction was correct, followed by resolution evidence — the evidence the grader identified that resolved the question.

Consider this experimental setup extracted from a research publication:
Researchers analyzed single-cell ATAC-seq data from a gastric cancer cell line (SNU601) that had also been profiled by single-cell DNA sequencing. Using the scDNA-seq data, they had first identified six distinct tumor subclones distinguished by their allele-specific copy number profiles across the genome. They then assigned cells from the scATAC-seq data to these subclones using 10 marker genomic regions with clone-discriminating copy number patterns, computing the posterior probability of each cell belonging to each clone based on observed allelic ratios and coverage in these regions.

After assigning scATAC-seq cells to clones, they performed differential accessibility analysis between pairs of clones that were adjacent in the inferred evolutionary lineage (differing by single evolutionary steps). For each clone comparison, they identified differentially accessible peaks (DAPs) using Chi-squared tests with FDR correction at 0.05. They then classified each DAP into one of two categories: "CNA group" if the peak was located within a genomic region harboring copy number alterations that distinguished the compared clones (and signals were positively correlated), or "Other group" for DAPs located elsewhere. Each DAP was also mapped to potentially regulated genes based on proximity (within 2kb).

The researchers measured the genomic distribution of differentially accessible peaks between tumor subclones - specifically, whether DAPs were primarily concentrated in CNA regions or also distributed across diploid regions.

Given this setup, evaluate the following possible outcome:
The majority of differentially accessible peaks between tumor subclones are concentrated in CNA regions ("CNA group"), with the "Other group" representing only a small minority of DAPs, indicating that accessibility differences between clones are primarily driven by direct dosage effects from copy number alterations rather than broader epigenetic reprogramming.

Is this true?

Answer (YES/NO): NO